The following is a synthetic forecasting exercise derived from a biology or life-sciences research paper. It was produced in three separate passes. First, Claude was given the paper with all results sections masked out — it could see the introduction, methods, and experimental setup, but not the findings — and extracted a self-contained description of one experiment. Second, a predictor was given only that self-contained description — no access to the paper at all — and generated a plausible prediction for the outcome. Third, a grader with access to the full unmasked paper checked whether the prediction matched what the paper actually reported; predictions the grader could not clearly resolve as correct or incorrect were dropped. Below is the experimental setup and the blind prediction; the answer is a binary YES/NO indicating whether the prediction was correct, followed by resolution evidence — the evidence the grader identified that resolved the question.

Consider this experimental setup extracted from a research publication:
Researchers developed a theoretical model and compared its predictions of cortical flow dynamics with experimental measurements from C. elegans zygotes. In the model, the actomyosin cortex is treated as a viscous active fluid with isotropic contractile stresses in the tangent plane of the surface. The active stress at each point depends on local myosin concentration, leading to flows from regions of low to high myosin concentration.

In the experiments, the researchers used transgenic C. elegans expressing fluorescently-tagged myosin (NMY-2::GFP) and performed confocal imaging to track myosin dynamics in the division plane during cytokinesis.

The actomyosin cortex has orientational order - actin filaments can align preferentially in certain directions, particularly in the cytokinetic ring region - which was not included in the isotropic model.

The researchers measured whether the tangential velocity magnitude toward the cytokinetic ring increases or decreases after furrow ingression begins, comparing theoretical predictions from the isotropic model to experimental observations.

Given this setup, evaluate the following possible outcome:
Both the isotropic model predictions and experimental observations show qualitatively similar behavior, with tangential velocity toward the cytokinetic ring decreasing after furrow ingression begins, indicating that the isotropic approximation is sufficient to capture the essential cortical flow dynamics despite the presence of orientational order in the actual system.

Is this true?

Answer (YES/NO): NO